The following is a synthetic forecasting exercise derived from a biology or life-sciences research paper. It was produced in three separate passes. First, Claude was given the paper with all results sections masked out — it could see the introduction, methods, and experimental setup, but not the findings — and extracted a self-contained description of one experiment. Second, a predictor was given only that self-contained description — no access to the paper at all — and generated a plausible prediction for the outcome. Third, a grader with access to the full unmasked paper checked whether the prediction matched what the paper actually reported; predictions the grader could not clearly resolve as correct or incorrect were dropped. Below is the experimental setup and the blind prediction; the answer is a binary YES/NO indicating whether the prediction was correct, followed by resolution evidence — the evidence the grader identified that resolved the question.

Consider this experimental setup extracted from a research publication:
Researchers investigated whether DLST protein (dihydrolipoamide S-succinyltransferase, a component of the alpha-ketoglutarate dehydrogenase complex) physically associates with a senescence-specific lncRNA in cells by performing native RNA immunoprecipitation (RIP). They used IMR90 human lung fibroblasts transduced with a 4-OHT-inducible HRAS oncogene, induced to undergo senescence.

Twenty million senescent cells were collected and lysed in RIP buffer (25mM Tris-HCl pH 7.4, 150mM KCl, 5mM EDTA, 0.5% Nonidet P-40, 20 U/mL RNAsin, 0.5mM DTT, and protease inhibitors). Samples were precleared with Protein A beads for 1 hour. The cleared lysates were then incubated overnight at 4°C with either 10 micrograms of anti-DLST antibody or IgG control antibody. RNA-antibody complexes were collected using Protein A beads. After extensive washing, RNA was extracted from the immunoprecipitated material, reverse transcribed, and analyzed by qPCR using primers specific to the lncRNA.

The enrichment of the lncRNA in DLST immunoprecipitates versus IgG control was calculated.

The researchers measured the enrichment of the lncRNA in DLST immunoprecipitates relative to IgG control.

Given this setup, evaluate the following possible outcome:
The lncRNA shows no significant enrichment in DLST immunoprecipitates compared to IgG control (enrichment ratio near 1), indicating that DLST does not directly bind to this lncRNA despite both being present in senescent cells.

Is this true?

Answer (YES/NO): NO